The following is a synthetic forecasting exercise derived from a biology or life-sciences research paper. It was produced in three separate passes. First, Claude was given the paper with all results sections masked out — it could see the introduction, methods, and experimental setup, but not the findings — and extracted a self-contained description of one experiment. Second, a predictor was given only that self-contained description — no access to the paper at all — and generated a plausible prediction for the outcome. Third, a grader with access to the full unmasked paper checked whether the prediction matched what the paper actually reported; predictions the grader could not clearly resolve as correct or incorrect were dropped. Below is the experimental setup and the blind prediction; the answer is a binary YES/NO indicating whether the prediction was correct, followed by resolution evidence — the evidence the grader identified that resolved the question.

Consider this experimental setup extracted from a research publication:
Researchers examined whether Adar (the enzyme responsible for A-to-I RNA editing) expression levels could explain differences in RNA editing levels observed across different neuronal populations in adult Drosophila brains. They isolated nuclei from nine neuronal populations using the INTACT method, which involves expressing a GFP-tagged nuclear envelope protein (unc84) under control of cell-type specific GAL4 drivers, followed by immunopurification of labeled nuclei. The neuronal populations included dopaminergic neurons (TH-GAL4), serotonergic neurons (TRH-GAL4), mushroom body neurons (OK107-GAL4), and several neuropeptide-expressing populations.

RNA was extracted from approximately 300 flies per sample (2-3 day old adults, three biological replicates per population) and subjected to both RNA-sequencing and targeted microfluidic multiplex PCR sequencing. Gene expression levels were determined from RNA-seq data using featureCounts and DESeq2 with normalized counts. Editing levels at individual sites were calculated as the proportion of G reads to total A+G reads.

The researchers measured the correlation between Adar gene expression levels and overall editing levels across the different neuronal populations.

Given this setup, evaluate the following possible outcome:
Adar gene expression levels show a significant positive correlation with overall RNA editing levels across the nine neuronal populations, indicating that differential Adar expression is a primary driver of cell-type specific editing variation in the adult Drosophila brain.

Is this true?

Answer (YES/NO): NO